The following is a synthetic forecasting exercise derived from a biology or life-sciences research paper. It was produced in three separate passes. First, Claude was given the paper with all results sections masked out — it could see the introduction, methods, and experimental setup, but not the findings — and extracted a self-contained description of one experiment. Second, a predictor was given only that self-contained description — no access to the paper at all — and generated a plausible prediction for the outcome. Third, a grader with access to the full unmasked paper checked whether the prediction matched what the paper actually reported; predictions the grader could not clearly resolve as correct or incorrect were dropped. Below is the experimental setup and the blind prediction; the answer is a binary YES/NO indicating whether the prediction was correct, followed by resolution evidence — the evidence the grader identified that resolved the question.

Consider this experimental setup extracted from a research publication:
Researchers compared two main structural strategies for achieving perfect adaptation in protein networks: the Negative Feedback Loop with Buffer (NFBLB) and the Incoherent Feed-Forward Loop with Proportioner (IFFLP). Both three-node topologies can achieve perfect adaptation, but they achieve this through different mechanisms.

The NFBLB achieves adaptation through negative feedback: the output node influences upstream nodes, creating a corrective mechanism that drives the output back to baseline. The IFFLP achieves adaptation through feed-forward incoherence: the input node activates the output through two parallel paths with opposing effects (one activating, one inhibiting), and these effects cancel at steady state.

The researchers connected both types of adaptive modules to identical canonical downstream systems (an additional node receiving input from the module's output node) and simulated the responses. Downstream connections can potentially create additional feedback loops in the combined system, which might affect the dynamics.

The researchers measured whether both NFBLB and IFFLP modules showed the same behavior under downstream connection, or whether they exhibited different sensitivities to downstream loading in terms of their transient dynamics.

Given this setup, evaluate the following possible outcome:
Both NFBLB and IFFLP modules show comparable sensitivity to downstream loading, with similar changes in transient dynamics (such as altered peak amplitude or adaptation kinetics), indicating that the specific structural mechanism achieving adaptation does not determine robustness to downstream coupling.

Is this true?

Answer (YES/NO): NO